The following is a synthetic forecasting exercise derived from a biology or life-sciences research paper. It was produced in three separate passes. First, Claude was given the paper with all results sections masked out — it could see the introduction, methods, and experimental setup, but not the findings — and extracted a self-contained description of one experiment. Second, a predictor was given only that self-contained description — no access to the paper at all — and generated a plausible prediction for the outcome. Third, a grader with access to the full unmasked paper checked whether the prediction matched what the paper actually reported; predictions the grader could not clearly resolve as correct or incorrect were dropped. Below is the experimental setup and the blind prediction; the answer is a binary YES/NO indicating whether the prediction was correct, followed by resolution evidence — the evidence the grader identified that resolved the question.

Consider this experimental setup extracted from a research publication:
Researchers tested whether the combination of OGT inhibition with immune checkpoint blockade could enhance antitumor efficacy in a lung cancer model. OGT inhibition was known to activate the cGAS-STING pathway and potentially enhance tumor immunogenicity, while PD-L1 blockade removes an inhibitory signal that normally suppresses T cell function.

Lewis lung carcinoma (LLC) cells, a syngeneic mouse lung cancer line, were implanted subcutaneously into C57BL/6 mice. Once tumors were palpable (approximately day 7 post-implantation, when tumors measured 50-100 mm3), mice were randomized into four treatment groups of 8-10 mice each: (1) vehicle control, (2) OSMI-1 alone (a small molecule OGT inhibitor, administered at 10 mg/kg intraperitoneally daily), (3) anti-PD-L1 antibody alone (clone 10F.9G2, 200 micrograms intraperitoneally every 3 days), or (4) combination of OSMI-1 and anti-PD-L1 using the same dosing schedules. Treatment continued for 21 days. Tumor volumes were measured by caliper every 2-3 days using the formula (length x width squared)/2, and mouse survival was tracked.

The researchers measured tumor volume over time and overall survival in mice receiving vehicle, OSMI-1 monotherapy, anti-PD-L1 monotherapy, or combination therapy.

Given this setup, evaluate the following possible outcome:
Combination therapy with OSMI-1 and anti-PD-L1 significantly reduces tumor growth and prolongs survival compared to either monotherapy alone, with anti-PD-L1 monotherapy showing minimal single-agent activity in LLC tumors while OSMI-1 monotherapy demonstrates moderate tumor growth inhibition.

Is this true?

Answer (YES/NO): NO